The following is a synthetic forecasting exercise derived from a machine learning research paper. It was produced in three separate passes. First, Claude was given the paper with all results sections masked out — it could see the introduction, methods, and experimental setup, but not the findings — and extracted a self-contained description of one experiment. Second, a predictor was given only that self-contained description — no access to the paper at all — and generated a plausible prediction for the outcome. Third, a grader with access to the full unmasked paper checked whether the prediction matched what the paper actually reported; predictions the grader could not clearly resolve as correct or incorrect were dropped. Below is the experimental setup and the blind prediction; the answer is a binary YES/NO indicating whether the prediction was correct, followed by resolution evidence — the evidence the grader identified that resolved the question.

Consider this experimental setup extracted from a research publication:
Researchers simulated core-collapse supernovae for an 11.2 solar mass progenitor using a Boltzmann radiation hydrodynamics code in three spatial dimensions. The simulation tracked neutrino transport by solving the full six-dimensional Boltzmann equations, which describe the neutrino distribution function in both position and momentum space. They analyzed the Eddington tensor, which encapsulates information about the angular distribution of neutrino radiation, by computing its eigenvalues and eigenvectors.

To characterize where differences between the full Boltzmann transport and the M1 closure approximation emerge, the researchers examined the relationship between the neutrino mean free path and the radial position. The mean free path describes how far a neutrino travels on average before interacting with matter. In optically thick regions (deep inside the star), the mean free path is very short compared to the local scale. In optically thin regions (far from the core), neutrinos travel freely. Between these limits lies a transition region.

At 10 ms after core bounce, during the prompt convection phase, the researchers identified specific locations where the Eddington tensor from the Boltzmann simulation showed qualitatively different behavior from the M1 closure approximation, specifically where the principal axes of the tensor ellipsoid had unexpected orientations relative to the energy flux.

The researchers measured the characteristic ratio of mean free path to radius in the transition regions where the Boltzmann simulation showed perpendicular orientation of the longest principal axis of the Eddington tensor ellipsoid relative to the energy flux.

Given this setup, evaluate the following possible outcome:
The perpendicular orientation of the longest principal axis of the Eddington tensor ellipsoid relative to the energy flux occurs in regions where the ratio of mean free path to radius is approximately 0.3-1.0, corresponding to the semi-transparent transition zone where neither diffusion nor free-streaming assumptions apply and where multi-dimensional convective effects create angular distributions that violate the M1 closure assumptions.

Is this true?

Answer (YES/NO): NO